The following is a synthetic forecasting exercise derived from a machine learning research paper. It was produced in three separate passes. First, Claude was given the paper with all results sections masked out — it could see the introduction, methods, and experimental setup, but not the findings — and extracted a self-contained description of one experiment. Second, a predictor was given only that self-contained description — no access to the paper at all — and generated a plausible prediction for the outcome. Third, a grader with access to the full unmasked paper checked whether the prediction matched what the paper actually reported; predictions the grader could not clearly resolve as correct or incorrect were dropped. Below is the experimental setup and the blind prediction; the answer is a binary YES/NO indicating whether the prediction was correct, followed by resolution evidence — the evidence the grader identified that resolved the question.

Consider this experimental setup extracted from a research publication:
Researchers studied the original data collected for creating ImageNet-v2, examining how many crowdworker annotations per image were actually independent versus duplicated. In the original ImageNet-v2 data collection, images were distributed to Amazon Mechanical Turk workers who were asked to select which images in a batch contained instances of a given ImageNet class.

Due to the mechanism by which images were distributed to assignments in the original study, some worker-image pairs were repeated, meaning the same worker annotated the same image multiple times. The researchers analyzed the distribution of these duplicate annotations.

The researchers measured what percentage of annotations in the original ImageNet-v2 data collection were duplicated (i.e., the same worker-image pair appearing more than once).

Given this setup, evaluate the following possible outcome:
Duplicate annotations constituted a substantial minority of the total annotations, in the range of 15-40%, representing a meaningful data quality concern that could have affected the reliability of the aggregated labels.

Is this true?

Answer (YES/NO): NO